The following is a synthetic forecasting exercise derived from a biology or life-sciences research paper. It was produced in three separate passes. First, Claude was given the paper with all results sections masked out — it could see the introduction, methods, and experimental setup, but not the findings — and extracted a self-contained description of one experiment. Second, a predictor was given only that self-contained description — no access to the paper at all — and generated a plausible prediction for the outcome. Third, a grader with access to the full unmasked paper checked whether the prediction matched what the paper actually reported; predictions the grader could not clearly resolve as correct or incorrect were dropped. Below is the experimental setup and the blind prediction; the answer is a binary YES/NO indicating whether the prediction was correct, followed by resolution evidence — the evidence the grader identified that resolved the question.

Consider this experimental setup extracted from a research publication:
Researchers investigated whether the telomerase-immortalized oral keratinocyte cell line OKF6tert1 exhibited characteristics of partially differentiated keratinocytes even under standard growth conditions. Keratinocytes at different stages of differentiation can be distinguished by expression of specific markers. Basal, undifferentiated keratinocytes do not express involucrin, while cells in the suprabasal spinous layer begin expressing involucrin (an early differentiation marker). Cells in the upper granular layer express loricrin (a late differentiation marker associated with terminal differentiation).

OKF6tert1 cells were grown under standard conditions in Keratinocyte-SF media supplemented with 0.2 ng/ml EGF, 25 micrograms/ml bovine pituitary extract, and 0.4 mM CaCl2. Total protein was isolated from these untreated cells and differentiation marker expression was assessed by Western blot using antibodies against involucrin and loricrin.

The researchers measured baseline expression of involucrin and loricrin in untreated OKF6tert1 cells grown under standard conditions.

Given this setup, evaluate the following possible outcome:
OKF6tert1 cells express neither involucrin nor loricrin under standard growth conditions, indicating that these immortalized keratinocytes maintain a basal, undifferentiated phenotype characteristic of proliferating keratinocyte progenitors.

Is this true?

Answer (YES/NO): NO